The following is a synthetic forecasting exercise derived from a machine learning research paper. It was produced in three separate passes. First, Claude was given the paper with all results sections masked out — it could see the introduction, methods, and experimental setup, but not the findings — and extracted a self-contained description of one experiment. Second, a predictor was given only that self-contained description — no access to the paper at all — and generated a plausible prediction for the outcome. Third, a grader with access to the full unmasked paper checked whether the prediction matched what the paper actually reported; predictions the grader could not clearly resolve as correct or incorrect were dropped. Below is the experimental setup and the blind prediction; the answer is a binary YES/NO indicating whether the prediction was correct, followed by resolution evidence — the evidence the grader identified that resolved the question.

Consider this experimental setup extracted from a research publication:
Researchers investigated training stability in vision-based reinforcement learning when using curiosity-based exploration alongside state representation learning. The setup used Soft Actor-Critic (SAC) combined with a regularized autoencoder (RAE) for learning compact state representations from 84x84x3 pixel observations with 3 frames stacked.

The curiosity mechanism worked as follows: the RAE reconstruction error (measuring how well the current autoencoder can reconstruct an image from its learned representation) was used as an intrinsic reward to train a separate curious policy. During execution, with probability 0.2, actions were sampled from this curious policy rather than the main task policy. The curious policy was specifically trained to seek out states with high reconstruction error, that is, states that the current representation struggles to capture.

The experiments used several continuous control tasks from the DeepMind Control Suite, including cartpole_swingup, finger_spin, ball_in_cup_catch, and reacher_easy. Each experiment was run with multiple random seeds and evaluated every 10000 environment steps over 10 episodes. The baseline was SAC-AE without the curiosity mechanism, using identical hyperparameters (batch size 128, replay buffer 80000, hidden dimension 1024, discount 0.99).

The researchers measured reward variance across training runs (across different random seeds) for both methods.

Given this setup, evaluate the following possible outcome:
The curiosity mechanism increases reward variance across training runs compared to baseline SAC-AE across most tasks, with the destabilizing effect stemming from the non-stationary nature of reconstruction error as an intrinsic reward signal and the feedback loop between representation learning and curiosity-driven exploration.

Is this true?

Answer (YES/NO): NO